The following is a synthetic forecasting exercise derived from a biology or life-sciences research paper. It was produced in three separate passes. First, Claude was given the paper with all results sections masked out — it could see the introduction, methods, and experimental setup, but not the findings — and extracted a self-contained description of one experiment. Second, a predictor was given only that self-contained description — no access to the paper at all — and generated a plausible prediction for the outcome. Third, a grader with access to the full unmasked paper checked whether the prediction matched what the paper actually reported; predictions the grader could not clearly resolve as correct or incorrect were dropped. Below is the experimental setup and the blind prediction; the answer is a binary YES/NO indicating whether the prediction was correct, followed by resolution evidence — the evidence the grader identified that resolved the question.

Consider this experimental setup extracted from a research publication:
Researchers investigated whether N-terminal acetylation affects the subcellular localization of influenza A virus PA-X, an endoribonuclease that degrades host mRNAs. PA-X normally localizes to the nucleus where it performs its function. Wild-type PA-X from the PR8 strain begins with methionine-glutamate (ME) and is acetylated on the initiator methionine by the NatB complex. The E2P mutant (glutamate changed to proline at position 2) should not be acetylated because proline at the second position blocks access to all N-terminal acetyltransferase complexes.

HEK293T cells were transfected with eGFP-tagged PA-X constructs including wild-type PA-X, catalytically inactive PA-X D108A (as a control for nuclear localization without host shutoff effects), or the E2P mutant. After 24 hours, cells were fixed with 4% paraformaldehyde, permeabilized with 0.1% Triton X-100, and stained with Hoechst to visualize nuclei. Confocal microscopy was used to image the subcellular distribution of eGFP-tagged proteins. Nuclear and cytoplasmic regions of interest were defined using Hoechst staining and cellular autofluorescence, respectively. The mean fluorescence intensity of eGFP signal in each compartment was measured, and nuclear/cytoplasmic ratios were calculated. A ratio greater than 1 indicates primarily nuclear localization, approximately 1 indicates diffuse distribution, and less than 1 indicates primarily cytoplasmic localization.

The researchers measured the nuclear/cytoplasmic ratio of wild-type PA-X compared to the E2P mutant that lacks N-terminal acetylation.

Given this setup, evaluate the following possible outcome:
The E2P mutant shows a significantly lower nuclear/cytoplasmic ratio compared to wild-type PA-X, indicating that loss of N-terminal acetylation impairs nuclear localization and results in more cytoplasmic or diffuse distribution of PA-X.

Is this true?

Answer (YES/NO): YES